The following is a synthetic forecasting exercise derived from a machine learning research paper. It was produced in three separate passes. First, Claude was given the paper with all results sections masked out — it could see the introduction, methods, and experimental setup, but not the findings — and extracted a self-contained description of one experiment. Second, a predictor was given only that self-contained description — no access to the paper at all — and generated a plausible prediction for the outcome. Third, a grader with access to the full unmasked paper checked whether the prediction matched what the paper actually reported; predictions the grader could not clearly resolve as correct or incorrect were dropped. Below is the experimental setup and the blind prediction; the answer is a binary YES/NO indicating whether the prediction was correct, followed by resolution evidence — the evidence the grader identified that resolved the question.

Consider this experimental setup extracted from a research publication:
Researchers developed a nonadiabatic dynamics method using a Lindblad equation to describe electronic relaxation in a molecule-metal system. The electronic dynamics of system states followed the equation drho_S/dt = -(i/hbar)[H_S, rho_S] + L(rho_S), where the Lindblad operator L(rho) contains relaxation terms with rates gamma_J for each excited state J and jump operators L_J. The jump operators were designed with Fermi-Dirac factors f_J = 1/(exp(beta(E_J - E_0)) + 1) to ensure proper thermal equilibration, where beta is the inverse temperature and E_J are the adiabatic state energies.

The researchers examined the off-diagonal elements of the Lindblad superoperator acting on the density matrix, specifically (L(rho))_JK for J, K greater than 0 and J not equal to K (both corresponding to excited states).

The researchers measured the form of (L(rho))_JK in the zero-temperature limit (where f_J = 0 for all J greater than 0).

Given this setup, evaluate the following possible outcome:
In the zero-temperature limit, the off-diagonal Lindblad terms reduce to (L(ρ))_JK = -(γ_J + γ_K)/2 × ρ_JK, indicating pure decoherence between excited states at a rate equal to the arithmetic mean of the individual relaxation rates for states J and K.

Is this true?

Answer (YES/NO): YES